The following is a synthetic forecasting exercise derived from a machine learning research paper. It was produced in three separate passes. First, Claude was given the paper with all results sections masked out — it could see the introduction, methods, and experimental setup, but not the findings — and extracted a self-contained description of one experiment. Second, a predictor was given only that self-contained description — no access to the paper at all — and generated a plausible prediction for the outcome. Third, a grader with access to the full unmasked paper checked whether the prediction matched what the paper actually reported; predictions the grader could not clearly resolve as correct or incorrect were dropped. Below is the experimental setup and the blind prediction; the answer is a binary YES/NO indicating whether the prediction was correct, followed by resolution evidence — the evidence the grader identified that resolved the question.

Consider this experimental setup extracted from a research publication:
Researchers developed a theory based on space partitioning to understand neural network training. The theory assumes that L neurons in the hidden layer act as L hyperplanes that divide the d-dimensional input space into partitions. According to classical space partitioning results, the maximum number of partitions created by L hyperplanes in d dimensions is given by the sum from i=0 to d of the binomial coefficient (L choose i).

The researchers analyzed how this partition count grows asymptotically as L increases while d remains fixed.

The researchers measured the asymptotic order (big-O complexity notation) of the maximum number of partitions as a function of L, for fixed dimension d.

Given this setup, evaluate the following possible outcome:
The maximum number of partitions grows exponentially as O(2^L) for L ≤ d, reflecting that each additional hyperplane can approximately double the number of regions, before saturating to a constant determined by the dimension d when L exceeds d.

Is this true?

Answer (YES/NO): NO